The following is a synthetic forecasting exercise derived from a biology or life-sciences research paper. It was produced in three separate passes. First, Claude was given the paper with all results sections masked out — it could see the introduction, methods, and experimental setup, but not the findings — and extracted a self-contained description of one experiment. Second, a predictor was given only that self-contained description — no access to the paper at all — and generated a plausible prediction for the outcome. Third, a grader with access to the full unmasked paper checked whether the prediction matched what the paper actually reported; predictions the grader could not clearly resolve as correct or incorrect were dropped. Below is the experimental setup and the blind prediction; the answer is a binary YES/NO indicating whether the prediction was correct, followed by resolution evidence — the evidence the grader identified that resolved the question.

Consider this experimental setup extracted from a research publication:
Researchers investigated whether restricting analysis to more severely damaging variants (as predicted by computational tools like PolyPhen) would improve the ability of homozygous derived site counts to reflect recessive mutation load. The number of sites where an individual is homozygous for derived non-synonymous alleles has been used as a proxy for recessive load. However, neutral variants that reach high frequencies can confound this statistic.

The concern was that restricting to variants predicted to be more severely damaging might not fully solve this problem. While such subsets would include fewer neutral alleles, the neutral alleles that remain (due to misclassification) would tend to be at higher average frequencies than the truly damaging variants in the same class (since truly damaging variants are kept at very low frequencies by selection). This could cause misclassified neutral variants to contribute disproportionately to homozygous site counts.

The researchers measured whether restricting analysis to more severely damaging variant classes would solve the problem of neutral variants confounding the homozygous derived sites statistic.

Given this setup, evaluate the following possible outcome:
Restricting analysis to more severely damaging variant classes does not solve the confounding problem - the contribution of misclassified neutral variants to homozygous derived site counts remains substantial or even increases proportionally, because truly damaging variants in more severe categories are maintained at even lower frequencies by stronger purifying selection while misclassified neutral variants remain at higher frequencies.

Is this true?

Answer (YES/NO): YES